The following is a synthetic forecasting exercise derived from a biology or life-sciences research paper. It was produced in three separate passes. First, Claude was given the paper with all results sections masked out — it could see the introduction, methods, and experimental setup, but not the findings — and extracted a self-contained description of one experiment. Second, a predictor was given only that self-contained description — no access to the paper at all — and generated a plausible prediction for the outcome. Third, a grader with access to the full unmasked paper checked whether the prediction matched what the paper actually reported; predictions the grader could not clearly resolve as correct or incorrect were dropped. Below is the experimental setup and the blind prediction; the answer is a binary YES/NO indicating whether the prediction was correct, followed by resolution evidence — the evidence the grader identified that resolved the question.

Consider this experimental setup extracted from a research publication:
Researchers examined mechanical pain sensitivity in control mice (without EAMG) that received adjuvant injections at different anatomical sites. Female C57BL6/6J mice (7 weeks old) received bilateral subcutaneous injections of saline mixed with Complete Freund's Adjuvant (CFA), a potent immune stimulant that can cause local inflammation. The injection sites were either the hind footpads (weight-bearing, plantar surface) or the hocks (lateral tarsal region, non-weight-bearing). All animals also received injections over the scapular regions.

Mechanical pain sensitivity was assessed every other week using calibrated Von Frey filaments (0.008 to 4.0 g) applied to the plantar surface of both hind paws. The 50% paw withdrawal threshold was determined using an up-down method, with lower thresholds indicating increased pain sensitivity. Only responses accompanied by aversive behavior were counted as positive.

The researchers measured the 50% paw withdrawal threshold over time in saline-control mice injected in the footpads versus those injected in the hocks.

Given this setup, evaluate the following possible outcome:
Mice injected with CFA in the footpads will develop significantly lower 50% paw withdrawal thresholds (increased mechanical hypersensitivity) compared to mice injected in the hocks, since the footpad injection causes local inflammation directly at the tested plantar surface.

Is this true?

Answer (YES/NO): YES